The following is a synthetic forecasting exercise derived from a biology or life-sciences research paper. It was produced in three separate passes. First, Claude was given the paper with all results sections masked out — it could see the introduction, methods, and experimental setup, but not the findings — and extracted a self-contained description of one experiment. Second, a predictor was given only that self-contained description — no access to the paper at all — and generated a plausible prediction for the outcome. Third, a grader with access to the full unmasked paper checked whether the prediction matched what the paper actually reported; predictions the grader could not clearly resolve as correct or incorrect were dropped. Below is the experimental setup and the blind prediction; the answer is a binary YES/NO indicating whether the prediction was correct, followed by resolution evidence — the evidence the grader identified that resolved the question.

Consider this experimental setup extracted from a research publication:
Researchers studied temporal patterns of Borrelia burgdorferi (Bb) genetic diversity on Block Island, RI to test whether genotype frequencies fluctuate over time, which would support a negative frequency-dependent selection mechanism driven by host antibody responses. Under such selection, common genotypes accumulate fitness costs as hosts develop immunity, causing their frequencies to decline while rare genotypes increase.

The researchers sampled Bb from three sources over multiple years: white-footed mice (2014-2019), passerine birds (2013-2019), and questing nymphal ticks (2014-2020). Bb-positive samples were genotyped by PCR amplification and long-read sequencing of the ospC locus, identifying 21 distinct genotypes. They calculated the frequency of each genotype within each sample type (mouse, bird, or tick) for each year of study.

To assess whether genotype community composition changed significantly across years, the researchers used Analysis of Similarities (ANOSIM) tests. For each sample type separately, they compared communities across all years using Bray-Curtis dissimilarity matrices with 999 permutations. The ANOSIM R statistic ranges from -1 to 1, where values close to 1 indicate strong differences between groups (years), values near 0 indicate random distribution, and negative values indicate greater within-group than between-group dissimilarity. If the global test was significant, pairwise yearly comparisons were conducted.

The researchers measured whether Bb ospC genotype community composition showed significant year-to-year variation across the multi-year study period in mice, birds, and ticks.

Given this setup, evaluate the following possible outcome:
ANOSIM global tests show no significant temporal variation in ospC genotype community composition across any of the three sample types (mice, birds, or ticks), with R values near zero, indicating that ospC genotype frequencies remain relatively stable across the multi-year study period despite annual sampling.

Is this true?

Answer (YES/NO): NO